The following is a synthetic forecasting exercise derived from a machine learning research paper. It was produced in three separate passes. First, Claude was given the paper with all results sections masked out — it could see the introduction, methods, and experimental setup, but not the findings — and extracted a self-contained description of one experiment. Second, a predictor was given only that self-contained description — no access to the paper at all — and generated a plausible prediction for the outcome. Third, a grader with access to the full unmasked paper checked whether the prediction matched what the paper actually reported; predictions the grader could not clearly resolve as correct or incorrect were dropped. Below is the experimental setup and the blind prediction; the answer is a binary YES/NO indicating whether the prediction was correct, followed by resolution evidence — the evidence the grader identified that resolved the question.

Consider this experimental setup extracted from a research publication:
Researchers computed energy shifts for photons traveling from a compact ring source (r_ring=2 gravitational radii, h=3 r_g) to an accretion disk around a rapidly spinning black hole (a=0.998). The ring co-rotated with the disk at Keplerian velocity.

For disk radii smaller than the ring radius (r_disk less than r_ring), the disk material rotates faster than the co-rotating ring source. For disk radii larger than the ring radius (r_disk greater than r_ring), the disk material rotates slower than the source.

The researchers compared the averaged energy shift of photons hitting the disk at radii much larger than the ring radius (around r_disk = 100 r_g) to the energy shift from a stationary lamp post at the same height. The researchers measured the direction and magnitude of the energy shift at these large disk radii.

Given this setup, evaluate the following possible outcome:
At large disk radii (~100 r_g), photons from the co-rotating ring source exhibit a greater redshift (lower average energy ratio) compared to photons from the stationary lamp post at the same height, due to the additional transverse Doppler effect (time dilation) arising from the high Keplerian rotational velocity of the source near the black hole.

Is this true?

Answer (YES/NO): NO